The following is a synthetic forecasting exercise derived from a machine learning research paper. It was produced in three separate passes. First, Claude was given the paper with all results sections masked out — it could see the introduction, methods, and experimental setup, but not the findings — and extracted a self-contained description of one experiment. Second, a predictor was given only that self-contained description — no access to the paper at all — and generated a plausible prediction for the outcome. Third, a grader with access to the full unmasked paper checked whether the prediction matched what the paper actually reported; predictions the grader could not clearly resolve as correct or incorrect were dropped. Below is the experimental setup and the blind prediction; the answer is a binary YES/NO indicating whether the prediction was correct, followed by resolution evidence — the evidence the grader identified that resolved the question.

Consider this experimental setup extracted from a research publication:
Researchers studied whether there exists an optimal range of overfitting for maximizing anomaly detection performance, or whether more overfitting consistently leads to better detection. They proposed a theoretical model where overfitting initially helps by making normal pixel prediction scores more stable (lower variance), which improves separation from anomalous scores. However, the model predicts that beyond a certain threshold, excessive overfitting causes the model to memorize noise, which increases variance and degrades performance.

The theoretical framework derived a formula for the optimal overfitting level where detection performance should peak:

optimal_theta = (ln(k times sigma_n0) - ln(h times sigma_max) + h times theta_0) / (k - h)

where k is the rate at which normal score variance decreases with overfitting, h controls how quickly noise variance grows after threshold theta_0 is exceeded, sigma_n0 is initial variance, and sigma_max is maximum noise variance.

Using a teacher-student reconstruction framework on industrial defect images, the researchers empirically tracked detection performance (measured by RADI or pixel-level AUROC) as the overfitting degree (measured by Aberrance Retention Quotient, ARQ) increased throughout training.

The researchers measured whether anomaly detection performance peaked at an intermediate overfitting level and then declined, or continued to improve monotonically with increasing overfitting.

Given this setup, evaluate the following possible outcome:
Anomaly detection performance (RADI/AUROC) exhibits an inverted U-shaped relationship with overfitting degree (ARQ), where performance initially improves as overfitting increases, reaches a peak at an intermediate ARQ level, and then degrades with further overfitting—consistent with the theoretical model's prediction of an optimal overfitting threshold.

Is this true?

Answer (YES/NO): YES